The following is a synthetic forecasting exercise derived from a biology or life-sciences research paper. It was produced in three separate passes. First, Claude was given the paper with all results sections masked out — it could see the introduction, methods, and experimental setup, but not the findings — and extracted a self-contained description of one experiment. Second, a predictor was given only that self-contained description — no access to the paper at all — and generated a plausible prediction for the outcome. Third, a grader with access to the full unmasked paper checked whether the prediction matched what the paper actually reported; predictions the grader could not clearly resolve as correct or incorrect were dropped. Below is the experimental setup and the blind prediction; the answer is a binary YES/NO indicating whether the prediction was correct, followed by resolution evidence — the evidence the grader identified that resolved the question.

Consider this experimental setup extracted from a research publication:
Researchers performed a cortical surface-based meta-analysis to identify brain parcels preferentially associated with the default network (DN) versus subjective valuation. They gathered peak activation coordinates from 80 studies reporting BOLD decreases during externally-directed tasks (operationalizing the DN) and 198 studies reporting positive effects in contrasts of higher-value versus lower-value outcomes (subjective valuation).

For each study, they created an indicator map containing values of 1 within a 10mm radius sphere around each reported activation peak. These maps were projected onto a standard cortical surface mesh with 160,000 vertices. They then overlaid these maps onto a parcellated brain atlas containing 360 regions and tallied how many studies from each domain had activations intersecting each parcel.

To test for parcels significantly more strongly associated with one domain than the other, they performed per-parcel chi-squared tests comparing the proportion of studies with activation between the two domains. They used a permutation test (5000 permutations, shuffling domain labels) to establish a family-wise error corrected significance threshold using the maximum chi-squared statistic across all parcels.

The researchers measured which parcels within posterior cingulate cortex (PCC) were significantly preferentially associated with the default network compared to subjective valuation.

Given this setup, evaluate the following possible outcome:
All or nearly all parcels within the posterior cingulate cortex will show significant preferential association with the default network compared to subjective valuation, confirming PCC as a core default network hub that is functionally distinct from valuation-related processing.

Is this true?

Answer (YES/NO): NO